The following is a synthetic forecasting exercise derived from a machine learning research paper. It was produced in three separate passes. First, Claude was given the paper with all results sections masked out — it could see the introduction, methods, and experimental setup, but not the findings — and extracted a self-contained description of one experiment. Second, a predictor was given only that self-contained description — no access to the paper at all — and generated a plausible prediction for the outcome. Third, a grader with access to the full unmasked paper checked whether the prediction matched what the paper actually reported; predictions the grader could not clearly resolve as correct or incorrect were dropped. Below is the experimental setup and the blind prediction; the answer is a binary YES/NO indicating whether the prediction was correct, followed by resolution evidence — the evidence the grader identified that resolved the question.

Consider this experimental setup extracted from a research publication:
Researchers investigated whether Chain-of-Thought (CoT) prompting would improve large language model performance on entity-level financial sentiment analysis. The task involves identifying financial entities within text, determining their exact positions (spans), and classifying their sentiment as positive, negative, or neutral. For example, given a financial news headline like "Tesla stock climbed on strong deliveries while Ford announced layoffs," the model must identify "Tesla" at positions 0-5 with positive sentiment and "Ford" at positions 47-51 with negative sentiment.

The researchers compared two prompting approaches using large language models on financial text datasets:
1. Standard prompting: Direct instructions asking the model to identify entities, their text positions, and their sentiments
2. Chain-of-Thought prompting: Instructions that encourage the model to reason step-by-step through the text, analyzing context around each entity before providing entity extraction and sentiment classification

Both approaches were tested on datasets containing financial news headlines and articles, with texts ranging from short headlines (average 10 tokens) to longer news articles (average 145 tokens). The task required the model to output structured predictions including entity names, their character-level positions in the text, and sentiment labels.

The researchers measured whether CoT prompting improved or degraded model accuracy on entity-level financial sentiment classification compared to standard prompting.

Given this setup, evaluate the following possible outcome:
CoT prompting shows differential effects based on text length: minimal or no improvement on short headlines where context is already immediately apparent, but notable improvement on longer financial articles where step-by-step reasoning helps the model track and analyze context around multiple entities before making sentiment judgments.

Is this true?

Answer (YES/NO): NO